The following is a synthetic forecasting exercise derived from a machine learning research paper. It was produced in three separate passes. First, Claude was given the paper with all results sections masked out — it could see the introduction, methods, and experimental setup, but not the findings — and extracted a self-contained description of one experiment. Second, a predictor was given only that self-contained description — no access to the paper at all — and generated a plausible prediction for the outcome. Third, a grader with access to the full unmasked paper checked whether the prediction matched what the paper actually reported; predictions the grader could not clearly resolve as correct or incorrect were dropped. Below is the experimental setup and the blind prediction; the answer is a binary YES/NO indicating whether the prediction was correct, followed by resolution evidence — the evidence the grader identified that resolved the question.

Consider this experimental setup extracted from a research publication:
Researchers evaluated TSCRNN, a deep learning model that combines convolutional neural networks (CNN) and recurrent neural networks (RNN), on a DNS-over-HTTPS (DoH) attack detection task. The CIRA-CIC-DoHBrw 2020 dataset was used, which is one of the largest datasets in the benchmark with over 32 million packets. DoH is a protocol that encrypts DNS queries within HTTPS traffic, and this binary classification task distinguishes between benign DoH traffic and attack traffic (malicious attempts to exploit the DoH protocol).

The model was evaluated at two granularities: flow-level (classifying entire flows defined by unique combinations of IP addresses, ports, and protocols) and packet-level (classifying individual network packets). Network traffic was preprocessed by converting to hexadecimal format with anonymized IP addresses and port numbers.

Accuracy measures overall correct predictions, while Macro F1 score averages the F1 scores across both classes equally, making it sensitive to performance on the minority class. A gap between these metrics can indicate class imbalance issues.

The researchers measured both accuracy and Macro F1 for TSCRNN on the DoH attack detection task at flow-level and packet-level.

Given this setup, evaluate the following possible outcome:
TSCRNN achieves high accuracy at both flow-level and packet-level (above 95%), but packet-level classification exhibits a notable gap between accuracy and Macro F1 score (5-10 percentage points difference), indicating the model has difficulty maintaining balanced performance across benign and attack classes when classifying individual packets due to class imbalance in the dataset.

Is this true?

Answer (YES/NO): NO